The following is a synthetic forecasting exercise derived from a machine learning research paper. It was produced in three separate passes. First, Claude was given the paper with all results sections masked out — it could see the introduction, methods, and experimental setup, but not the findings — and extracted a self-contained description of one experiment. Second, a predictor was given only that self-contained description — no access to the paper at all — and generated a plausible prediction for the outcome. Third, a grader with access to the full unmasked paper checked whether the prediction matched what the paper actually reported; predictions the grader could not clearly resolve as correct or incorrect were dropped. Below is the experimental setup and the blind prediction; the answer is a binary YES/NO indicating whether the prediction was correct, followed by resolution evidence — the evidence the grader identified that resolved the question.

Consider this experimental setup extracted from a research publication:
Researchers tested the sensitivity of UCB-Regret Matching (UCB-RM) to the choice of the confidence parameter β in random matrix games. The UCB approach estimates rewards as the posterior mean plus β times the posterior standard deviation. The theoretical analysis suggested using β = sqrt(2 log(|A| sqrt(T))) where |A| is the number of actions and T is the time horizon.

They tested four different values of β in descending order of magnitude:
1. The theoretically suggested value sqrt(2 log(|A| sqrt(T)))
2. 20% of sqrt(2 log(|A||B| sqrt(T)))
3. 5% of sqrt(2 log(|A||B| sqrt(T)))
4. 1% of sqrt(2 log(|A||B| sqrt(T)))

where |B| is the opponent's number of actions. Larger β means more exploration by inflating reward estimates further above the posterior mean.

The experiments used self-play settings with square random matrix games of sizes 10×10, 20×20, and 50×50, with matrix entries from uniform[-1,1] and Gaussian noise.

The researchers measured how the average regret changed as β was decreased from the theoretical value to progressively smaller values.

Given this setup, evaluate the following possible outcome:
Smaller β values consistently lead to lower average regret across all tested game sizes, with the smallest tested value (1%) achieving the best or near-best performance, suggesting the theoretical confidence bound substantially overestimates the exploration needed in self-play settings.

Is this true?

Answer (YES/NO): NO